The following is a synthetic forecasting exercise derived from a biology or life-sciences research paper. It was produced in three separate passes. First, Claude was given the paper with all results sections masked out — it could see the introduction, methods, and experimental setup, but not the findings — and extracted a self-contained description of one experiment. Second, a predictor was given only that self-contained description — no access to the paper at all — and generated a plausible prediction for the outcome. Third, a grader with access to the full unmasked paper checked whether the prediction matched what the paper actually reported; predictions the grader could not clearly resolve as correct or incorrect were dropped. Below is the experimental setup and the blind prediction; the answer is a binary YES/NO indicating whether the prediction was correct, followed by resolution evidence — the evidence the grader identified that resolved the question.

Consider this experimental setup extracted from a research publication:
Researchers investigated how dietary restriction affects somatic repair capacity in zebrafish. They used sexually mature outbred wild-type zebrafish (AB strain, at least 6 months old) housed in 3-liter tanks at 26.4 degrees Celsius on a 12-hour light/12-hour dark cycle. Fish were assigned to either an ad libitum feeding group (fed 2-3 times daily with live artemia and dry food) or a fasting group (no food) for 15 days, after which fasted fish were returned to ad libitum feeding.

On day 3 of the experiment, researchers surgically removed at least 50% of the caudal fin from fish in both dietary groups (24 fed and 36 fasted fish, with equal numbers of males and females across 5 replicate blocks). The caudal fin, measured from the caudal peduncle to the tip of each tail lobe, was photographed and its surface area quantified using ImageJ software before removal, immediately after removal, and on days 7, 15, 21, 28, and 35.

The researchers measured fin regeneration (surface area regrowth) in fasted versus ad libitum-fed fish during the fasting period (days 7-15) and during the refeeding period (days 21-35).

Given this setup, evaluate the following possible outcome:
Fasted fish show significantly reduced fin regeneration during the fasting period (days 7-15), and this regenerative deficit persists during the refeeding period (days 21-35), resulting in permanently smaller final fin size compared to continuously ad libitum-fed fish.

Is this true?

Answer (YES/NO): NO